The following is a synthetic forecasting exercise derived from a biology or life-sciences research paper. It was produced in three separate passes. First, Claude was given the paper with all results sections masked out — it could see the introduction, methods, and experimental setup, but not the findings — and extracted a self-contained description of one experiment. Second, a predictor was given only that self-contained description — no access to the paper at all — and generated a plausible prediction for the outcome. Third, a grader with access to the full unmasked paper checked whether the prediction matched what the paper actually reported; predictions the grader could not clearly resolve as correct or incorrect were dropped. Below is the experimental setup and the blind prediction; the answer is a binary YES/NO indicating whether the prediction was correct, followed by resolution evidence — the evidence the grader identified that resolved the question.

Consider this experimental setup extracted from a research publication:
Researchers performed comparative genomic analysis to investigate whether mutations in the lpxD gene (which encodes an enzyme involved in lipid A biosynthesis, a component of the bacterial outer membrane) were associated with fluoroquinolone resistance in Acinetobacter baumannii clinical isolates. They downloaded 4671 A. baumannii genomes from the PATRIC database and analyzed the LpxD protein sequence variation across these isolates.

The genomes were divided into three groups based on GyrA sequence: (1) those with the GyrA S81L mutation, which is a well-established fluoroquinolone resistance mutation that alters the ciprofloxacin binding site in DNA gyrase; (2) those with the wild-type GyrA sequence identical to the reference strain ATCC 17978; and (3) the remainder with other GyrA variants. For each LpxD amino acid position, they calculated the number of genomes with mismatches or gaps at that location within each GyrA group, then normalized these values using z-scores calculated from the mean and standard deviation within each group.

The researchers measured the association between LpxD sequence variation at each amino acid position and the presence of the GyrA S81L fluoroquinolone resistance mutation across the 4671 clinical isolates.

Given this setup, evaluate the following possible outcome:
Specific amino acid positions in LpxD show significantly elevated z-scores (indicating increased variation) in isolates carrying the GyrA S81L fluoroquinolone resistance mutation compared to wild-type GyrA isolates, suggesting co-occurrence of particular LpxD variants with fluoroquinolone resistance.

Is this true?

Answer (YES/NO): YES